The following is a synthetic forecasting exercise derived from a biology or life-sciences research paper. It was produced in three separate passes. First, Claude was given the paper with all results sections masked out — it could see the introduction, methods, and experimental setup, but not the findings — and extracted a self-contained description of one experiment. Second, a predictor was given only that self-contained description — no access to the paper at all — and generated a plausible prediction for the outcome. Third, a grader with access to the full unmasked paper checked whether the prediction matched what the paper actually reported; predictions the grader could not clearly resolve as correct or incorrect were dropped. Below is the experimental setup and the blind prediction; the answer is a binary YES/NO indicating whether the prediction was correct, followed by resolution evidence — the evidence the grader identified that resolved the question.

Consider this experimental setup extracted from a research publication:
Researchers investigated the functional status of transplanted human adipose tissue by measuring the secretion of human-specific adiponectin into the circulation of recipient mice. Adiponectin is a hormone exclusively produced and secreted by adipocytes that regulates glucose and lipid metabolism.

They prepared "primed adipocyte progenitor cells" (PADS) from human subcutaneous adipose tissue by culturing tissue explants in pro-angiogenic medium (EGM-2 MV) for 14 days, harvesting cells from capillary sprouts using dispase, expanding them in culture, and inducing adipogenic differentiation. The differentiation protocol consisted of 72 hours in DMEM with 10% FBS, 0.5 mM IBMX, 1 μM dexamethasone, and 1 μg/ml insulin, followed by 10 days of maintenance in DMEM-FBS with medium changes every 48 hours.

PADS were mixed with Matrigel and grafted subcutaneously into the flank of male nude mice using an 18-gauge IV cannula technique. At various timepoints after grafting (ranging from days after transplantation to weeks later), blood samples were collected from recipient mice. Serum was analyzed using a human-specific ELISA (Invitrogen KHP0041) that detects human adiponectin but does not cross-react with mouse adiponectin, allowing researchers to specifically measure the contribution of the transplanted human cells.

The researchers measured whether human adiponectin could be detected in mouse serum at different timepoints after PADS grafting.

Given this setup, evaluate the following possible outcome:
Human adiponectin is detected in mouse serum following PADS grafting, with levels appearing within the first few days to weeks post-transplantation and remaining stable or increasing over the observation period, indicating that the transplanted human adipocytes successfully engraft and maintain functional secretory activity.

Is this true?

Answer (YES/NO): YES